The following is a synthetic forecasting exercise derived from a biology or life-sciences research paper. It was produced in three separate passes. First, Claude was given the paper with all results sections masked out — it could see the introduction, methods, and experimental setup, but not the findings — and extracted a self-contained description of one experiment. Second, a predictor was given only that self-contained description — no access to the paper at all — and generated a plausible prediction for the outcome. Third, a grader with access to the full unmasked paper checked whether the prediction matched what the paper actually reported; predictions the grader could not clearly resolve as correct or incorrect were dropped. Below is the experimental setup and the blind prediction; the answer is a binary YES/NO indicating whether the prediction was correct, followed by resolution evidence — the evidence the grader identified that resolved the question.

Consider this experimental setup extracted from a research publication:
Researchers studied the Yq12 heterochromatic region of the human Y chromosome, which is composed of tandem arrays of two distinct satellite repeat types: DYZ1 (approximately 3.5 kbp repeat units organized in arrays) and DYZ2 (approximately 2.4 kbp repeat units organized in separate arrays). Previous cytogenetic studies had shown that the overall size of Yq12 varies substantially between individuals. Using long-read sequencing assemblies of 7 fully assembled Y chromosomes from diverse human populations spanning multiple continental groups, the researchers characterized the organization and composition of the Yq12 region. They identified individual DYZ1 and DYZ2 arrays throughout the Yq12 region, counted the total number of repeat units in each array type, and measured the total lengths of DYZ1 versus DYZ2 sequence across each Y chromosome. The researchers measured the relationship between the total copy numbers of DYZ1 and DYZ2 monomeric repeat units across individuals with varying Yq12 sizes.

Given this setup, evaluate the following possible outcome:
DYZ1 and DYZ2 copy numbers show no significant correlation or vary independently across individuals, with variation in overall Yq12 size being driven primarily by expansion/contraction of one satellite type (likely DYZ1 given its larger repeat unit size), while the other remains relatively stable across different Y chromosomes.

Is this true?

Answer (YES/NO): NO